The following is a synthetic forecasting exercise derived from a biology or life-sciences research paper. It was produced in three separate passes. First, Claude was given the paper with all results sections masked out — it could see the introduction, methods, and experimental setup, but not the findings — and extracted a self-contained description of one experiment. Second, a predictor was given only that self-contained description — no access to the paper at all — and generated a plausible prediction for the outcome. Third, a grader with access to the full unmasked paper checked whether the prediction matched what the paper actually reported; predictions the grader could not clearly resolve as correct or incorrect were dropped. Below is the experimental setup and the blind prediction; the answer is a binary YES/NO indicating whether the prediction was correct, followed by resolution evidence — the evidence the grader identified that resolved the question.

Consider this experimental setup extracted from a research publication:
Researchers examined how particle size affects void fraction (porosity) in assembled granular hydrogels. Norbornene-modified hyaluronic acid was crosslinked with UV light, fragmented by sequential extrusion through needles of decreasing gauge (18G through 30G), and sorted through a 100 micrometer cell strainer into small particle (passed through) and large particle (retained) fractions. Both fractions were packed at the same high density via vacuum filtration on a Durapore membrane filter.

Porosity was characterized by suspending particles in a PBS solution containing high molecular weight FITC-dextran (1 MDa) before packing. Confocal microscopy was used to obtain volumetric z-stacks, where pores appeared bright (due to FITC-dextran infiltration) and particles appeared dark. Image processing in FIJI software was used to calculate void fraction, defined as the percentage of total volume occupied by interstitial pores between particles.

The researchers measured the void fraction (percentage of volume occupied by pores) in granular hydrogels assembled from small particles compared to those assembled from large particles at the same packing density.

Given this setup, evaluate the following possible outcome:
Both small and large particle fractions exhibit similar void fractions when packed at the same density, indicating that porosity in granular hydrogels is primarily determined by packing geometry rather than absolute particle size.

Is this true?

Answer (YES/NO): NO